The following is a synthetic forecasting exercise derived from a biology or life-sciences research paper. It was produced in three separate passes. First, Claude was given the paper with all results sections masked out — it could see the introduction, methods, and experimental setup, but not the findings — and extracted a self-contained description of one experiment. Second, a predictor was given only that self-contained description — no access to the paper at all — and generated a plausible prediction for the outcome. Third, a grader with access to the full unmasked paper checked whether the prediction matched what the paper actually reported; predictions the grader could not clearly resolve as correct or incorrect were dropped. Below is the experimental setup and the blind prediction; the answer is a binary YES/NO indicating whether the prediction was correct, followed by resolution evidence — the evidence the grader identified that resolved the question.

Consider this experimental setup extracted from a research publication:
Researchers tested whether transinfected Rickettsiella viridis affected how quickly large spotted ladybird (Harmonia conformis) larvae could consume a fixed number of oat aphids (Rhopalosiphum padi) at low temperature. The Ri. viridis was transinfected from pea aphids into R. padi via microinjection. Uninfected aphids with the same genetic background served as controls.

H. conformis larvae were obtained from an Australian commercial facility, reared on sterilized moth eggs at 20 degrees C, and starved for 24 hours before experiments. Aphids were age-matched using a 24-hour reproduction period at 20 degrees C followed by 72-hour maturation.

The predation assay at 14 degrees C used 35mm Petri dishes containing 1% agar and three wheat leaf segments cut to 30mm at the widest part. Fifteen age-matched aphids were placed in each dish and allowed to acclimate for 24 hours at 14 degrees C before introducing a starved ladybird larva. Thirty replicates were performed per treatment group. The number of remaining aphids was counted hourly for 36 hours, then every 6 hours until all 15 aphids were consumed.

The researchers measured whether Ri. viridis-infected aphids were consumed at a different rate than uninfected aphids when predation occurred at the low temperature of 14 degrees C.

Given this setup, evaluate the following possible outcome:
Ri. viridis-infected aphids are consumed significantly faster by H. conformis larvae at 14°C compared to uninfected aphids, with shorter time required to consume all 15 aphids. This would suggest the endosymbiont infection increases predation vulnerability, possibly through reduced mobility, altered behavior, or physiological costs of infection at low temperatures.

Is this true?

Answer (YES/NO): NO